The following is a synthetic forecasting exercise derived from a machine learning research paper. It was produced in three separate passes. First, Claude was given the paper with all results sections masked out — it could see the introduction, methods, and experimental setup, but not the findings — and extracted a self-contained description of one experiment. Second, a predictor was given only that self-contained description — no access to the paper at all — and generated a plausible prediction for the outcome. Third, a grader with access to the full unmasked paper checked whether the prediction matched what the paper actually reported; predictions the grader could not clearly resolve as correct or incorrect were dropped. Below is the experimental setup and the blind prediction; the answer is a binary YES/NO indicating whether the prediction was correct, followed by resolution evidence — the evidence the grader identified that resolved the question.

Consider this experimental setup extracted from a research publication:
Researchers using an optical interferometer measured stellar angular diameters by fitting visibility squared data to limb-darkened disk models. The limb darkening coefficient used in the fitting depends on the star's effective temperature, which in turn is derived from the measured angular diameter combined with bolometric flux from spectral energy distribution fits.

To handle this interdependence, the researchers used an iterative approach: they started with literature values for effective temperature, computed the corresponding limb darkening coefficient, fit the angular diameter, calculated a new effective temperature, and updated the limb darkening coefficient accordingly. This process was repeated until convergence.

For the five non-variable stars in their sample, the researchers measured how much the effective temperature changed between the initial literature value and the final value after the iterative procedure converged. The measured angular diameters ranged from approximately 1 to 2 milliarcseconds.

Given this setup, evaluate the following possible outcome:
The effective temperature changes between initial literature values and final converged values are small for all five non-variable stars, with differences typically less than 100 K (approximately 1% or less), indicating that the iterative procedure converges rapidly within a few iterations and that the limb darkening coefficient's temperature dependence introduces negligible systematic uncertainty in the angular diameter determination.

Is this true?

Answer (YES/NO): YES